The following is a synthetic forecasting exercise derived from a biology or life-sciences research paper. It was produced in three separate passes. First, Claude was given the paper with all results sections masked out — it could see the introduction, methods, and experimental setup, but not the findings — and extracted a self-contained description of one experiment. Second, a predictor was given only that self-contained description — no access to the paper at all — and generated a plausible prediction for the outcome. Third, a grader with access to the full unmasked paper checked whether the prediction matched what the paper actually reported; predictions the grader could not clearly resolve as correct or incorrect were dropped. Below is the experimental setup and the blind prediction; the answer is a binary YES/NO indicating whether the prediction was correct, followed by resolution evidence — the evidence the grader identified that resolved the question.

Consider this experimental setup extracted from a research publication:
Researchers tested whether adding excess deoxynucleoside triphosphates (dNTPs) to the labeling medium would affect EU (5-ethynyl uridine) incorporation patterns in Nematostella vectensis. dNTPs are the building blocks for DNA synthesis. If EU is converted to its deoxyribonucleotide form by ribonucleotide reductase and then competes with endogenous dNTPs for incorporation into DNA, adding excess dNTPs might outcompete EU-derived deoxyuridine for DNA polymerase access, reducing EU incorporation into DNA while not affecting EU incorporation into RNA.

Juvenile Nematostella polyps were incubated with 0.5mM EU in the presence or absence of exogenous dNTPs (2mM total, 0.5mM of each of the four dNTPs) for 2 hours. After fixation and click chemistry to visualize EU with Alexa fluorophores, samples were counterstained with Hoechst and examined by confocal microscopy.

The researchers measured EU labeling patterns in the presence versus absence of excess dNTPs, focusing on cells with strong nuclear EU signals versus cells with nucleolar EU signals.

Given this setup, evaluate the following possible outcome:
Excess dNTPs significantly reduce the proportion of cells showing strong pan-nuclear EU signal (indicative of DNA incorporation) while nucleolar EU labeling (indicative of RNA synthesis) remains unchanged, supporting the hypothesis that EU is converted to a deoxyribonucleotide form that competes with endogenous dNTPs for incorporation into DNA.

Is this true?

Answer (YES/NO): NO